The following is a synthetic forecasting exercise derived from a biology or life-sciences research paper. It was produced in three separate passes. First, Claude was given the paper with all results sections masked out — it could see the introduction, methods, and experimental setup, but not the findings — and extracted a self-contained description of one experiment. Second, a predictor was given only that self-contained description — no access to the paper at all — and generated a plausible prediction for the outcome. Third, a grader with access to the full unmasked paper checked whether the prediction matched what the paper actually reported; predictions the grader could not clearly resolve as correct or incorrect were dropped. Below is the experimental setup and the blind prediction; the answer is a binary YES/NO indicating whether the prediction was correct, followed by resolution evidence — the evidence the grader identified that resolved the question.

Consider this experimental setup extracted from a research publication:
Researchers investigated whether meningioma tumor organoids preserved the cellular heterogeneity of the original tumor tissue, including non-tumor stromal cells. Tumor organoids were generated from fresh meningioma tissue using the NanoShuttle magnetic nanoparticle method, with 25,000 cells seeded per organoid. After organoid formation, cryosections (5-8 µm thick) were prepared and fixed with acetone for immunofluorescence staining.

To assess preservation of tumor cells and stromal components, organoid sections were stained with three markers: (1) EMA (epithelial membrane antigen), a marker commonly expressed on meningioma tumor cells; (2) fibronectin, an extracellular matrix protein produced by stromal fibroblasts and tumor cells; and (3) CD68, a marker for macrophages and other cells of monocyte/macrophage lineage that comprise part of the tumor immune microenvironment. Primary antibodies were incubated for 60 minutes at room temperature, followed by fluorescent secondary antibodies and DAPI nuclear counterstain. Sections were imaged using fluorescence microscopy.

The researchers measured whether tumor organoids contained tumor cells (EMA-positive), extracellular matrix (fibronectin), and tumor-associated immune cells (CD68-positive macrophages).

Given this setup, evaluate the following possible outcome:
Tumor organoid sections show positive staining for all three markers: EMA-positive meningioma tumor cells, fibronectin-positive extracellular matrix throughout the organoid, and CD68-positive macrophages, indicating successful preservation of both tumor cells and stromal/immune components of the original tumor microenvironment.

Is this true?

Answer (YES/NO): YES